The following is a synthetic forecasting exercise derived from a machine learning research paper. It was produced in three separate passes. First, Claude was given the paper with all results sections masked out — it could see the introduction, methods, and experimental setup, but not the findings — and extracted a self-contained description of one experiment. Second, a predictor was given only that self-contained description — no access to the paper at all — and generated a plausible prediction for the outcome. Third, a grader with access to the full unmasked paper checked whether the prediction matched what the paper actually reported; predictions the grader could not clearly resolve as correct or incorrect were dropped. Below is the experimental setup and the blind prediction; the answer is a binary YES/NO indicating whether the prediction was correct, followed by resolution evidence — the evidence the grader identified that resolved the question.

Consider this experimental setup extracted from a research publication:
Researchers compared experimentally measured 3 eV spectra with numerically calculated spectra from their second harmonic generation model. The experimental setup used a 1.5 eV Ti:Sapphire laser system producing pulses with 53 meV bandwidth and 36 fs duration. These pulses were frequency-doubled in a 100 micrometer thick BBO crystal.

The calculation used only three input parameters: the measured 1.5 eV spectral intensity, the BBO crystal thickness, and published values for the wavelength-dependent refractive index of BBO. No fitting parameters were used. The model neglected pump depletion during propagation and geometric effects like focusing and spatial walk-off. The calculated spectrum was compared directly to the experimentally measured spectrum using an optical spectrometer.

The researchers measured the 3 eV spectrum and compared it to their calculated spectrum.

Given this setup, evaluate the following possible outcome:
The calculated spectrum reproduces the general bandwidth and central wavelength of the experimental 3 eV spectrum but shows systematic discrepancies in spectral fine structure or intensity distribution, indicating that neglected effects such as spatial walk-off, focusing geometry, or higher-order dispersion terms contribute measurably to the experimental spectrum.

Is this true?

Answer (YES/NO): NO